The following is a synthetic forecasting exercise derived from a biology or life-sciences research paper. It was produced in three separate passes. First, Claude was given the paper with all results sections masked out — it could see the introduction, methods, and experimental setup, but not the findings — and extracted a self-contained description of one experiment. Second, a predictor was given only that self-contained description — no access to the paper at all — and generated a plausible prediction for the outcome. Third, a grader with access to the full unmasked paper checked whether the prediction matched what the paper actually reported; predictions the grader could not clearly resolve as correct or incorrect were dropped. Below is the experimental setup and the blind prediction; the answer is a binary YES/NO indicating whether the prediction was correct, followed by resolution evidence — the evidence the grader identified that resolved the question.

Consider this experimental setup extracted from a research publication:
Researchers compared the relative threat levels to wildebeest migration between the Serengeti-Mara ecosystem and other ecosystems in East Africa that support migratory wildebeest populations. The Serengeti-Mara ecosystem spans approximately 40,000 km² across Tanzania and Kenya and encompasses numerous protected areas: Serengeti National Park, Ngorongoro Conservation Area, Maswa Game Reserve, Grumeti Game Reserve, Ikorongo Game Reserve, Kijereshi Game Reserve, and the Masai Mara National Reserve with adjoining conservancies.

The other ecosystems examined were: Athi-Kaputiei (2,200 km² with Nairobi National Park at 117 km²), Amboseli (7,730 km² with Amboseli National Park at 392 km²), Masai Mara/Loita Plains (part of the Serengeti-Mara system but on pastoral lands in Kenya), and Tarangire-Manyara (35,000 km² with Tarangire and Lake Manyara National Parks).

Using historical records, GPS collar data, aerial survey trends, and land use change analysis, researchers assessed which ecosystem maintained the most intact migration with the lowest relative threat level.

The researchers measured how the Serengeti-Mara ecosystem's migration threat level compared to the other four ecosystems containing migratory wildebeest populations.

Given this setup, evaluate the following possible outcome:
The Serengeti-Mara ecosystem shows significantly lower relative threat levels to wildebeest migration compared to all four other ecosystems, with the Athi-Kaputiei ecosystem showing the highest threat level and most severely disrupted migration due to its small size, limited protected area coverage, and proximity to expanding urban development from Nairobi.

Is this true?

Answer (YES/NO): YES